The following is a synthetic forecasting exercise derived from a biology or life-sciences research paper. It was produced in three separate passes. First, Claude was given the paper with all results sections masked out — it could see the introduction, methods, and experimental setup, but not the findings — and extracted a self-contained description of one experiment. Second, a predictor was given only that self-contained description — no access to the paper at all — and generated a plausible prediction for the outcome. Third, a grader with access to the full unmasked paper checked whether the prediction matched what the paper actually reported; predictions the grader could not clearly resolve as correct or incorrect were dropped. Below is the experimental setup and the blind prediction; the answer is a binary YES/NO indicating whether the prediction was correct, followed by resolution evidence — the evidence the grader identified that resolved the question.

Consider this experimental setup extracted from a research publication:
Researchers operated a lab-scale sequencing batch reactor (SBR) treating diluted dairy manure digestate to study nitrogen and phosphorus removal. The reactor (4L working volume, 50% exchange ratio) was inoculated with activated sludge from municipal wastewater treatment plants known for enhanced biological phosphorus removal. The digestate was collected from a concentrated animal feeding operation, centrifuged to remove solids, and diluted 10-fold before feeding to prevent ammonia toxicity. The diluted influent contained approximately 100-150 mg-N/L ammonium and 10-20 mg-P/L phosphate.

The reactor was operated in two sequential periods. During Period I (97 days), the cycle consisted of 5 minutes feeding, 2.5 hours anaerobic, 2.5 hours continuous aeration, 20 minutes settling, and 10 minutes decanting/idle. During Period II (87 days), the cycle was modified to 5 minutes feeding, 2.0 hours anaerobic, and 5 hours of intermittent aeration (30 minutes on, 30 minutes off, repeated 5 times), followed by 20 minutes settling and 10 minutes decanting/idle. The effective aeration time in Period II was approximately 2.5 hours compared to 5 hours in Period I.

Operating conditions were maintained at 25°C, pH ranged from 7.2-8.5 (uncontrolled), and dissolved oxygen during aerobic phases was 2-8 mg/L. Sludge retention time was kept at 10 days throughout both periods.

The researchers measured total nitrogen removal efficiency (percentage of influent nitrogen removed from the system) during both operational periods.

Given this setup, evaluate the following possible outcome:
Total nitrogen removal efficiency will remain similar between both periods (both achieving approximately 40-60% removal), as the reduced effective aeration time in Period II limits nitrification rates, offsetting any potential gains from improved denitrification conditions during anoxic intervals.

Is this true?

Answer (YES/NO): NO